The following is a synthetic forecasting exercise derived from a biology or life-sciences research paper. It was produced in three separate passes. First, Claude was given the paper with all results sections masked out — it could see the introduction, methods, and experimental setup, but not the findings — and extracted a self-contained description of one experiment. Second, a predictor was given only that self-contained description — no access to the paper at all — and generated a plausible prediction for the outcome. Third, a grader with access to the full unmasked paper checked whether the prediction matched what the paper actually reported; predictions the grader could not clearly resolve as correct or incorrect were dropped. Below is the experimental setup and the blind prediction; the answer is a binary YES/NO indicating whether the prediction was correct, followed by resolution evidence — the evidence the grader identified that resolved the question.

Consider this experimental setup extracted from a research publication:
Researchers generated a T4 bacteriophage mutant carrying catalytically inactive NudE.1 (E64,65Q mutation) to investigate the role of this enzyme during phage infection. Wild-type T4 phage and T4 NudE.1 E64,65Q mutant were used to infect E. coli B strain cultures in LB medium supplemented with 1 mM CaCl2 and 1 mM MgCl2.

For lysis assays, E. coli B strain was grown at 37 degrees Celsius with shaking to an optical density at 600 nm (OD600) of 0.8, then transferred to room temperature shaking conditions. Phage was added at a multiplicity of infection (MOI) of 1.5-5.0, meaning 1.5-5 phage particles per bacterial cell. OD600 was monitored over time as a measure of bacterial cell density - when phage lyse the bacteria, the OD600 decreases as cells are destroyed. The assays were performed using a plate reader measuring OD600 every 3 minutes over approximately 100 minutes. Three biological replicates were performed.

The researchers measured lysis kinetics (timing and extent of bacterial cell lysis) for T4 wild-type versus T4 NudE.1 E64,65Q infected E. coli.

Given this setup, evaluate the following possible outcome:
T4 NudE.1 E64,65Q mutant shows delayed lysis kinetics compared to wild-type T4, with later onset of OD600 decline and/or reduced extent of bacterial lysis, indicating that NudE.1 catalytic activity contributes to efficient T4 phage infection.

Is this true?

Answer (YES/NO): YES